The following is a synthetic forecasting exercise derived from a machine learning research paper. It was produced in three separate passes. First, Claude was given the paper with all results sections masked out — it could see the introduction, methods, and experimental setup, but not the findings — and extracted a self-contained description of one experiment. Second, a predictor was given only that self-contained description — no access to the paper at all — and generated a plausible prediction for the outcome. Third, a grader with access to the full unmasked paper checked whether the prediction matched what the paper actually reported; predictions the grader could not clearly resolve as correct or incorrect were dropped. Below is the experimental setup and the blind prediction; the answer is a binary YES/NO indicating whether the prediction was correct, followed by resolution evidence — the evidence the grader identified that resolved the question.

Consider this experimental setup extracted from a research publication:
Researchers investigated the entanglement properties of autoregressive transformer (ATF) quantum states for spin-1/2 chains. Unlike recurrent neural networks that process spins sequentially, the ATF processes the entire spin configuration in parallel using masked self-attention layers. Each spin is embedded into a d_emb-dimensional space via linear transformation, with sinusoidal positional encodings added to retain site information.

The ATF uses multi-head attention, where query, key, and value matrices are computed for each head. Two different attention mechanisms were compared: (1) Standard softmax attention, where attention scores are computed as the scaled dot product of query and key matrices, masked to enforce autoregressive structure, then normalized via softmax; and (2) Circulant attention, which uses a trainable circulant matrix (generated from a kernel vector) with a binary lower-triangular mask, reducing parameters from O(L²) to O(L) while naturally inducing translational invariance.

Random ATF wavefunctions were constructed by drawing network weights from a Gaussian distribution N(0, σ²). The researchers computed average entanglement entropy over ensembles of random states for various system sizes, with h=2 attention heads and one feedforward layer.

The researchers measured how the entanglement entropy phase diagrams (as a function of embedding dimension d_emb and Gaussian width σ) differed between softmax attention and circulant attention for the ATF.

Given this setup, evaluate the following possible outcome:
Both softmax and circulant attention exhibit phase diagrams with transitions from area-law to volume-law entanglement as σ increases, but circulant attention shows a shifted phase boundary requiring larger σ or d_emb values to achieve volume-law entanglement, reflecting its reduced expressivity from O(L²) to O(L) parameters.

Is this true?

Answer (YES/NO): NO